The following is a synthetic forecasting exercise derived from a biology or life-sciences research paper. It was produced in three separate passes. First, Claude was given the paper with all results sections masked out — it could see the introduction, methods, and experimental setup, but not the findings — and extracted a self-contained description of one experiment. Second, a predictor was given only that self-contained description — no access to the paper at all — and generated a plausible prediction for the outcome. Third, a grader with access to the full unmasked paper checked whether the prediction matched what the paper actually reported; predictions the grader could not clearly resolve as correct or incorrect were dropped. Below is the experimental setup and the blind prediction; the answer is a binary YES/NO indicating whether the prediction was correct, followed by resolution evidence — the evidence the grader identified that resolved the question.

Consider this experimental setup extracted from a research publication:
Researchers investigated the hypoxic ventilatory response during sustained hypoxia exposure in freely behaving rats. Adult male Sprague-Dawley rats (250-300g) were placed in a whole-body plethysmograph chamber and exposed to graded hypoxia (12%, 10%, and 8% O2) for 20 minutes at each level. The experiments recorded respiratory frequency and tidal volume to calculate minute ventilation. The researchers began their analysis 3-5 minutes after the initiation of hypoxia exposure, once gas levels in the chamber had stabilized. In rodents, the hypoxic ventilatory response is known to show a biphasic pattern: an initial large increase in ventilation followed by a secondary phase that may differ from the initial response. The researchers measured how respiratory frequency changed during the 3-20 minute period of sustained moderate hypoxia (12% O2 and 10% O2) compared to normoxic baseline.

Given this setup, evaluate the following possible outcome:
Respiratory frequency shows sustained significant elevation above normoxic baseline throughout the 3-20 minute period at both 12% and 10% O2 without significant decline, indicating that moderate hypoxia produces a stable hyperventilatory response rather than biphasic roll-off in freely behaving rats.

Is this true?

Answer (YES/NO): NO